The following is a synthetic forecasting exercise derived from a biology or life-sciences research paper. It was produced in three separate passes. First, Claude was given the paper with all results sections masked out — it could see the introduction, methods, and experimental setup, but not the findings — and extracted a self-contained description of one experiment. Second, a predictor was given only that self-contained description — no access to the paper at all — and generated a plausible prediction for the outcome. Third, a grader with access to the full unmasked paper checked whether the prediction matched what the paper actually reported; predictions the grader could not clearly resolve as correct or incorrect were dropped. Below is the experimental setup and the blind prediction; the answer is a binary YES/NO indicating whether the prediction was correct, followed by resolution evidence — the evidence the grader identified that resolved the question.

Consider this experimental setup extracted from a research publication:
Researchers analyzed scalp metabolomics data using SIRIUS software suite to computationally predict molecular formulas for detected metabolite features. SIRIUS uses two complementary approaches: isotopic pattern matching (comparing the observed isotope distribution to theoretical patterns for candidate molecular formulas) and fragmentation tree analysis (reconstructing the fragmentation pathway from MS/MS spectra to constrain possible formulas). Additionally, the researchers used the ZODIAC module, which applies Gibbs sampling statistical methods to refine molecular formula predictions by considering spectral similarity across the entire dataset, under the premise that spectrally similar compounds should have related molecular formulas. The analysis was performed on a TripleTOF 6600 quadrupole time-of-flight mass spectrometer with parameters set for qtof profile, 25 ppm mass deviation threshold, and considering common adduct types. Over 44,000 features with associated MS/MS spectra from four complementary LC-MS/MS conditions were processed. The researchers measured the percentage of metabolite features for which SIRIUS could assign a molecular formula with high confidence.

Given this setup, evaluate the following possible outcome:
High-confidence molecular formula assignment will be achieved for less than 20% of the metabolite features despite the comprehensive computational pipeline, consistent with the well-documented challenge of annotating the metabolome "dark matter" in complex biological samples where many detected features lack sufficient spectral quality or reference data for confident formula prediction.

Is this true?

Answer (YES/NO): NO